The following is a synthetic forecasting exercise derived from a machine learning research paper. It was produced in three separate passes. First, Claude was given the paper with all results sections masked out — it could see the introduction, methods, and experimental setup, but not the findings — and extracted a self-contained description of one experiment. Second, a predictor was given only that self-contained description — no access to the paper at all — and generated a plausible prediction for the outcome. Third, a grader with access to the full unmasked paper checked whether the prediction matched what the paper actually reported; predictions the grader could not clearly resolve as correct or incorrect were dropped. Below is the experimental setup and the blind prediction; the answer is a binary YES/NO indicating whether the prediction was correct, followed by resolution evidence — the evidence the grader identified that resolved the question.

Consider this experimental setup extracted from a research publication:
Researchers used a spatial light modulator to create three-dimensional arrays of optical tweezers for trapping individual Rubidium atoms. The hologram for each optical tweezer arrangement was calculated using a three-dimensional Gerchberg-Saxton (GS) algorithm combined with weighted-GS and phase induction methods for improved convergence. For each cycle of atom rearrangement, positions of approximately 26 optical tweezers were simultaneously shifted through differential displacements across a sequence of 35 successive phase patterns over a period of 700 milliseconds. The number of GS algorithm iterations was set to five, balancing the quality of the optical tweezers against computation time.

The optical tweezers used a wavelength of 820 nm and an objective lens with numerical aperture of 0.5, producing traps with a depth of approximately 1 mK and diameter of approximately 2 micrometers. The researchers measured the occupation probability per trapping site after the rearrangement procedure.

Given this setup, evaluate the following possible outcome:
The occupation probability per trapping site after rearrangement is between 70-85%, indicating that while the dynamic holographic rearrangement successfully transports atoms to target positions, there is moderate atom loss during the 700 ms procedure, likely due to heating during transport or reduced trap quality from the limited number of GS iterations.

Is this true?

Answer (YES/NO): NO